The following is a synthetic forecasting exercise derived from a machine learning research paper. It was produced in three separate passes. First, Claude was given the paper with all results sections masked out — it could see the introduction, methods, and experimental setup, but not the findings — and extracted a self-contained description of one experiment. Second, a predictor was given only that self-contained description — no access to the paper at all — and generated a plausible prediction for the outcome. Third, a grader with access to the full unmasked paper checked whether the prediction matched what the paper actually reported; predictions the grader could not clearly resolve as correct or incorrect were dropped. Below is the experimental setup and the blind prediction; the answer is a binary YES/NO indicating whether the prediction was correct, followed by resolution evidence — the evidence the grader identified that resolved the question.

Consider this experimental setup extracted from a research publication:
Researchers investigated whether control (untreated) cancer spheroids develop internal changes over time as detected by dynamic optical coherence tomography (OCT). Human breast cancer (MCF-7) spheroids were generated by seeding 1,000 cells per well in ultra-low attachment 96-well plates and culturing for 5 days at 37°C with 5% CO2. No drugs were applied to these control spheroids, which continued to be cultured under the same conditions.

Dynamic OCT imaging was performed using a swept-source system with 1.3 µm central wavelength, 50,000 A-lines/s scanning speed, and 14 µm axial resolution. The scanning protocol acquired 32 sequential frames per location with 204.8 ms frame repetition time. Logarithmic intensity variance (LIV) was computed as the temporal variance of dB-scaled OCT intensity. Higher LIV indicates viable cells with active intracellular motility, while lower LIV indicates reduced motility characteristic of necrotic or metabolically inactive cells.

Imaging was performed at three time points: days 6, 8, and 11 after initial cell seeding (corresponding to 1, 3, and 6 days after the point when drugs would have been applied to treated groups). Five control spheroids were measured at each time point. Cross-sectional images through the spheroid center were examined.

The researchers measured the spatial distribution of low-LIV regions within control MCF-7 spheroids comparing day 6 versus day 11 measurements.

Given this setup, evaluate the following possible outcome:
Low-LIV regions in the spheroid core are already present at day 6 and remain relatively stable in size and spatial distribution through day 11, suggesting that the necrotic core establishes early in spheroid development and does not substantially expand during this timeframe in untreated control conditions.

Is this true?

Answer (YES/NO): NO